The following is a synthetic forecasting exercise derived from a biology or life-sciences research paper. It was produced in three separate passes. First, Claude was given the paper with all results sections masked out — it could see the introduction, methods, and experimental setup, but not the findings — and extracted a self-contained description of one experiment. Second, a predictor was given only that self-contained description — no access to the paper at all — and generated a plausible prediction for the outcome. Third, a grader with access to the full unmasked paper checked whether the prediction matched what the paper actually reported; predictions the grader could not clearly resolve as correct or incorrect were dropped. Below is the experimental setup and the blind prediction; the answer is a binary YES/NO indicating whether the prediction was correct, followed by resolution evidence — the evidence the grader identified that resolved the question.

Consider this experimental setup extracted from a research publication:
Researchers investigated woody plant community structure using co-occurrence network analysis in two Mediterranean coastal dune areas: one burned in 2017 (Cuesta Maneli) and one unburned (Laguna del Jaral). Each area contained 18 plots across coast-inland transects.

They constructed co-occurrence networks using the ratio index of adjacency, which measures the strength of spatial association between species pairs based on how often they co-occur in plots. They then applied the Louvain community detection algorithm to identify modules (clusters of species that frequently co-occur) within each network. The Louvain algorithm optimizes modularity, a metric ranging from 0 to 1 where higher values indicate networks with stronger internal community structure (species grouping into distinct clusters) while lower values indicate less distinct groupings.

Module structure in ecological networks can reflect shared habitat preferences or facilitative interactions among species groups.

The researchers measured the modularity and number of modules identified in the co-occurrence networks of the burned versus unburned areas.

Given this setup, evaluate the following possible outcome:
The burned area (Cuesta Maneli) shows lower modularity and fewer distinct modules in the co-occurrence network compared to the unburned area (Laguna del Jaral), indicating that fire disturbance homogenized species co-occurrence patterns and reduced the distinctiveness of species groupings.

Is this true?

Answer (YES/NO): YES